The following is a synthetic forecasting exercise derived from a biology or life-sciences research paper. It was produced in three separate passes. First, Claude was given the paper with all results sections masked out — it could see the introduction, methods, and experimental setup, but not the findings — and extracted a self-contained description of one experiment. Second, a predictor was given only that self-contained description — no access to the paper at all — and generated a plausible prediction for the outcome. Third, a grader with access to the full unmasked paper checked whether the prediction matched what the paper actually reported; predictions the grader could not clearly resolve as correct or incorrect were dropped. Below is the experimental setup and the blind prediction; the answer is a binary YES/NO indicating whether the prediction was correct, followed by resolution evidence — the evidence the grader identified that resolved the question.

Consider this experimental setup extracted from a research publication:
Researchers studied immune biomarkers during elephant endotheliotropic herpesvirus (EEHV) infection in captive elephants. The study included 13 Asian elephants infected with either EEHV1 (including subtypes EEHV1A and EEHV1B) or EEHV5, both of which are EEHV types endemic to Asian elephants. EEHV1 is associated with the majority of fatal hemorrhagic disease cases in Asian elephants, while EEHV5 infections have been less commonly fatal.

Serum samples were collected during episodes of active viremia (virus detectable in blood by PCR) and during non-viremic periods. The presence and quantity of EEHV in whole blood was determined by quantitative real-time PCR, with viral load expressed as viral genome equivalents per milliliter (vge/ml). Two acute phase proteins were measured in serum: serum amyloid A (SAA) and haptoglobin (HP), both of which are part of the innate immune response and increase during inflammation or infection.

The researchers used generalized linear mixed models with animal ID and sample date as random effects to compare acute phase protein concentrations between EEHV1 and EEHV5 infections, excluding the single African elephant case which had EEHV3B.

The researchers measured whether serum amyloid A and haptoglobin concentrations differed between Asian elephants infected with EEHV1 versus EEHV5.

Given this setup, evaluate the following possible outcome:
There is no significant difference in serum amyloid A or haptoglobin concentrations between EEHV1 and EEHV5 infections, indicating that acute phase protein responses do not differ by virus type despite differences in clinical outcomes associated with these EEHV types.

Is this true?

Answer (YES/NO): NO